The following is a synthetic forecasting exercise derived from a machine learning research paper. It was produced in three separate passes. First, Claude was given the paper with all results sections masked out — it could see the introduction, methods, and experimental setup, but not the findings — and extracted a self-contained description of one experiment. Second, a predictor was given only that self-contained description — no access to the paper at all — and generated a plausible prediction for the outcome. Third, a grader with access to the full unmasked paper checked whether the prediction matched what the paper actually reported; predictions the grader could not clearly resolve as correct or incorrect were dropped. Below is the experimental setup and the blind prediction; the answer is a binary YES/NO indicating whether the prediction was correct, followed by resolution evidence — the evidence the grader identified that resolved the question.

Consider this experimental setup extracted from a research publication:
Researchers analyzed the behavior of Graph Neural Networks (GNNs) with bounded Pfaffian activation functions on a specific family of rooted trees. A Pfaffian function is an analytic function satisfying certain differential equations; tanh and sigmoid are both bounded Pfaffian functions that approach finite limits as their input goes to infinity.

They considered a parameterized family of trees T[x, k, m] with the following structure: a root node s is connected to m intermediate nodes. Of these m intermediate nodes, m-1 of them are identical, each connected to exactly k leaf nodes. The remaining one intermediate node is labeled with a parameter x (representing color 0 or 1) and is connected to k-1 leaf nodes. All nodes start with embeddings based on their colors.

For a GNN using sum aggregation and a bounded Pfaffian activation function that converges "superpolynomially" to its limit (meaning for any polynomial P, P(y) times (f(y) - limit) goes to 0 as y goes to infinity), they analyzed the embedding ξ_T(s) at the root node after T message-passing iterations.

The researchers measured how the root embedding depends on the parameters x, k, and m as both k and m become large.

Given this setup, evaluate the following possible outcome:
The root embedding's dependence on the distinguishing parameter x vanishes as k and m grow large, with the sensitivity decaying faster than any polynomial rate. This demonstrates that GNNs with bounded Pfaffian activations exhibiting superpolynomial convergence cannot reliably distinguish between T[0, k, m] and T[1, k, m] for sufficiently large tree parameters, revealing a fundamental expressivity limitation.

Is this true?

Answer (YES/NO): YES